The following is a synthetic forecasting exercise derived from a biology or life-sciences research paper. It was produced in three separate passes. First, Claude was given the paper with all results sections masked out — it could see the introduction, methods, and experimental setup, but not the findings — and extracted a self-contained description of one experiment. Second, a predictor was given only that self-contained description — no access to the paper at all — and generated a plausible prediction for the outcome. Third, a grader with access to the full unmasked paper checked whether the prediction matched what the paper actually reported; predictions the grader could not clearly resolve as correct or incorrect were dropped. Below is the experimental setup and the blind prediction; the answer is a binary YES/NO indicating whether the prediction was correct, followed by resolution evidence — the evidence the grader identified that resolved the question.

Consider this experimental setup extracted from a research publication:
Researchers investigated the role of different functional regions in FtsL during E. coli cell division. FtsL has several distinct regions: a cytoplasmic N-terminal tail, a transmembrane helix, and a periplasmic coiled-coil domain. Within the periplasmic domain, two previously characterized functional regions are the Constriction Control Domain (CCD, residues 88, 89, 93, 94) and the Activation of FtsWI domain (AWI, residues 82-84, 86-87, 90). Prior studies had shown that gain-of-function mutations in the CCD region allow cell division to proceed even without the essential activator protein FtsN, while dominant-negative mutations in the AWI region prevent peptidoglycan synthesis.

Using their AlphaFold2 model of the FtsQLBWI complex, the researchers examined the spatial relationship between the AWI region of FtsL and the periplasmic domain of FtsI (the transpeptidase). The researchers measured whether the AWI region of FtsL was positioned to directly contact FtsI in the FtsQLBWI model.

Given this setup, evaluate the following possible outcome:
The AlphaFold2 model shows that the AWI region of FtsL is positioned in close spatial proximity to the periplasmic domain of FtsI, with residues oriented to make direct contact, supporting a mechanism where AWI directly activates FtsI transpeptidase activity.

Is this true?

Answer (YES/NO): YES